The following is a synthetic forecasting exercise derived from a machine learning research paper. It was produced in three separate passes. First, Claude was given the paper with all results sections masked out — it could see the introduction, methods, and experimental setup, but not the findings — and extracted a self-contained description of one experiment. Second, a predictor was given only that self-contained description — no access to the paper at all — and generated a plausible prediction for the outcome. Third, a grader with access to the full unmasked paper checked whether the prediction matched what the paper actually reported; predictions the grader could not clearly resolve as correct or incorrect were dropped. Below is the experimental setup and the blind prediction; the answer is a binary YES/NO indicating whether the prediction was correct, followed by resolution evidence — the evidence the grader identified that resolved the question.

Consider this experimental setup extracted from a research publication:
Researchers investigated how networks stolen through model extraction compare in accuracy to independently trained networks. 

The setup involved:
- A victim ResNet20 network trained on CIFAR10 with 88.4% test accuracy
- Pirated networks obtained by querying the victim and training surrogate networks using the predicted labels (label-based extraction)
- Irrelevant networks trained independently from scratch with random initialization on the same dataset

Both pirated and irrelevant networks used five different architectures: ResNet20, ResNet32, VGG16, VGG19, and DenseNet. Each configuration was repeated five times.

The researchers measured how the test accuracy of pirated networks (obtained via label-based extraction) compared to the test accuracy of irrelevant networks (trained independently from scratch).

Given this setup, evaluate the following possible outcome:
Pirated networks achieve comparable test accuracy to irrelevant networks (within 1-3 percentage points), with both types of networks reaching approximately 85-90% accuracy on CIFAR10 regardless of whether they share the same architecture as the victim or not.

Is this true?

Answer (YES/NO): YES